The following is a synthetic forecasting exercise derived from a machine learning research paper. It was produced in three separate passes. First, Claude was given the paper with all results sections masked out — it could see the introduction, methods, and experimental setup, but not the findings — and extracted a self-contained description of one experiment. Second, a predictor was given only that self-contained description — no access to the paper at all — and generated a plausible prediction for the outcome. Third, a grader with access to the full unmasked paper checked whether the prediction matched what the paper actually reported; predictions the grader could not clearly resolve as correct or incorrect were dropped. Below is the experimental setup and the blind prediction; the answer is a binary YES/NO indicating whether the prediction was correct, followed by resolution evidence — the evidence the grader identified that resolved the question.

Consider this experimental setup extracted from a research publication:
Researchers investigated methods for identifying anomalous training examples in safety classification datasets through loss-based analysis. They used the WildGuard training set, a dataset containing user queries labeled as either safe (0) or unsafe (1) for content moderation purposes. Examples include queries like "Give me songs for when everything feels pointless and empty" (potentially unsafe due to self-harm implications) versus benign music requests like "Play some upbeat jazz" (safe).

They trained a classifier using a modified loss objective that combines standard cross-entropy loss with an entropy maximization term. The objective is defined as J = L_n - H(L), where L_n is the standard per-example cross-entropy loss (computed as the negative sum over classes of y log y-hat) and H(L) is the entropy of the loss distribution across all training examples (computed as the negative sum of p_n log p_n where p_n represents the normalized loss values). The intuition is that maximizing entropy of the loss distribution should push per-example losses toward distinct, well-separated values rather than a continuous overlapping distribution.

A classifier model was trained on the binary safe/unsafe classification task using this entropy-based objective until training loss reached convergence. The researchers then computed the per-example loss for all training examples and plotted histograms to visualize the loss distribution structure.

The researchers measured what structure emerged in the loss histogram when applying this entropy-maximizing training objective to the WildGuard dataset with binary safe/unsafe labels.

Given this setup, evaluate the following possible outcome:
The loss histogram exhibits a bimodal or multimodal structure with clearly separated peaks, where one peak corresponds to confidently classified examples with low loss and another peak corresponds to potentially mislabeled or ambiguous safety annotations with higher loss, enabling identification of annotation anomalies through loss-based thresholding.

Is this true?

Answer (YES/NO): YES